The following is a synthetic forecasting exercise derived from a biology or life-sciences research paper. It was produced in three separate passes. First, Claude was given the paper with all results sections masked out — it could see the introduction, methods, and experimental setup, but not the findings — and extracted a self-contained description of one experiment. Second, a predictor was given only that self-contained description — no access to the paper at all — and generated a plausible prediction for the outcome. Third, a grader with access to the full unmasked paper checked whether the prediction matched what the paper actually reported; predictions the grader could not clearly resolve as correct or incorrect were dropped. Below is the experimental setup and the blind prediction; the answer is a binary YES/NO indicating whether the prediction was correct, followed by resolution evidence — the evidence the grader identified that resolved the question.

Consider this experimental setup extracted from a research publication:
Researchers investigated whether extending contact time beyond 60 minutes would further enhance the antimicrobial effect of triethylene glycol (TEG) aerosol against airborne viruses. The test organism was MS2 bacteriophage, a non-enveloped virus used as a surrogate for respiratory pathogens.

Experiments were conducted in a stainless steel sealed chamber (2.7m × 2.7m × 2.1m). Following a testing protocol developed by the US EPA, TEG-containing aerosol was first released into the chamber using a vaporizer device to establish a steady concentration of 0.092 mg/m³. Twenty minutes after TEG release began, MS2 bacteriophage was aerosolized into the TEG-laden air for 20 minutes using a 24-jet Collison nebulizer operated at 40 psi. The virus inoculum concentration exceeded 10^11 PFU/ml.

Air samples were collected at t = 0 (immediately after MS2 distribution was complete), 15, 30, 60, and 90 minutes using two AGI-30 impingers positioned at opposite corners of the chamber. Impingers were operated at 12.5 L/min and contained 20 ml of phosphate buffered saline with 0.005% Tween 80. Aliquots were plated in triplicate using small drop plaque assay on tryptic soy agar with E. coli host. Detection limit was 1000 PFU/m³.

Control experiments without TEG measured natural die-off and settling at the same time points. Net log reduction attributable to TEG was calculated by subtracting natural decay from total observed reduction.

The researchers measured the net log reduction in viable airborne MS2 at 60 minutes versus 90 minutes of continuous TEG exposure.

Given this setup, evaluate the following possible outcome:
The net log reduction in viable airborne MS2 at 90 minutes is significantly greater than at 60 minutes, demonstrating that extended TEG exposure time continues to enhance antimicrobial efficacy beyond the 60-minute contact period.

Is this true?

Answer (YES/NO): NO